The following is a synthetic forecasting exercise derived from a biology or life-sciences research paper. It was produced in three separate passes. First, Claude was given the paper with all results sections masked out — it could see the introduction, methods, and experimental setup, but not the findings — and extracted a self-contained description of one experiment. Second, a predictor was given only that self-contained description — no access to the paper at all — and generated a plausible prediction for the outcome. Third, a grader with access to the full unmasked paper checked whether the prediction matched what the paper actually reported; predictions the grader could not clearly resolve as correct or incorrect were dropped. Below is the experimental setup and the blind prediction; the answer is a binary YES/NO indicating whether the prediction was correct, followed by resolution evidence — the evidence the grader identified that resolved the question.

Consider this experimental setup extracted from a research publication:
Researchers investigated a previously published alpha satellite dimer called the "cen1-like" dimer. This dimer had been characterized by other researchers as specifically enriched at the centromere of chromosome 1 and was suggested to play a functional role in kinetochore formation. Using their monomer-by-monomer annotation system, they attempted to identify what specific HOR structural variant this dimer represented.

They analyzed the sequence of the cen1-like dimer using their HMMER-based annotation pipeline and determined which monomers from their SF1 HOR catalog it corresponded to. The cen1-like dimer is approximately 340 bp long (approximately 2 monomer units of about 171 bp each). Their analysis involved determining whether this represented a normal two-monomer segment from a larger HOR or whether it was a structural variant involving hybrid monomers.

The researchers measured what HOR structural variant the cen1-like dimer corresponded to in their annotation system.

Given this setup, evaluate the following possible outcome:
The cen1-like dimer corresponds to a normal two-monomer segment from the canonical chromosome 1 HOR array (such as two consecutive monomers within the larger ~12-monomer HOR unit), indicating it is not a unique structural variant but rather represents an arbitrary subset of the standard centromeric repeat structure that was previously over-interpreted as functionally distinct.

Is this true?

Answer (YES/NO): NO